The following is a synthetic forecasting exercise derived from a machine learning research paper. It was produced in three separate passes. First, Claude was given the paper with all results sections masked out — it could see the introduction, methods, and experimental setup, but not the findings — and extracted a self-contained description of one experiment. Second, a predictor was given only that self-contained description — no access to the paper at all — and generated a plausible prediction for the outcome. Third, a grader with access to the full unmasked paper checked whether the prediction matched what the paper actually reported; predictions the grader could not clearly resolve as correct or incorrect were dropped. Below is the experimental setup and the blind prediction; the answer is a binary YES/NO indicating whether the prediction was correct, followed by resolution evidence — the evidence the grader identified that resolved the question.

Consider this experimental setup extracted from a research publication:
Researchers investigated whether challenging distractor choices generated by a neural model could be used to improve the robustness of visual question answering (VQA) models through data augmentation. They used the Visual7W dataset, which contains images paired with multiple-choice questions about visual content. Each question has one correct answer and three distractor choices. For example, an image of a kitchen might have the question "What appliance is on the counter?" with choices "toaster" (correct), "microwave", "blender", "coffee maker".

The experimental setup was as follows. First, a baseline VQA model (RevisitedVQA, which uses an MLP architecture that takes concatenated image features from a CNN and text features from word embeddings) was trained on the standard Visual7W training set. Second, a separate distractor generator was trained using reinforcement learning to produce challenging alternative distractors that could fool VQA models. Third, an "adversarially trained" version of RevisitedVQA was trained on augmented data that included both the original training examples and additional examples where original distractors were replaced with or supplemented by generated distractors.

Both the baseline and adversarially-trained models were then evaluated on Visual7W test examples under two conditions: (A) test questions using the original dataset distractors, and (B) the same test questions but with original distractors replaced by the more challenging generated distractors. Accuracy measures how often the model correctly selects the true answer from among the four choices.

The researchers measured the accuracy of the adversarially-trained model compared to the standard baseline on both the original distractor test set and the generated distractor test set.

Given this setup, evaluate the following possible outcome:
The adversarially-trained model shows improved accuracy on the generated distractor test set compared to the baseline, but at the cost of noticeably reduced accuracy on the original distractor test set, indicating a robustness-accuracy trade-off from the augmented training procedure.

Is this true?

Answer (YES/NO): YES